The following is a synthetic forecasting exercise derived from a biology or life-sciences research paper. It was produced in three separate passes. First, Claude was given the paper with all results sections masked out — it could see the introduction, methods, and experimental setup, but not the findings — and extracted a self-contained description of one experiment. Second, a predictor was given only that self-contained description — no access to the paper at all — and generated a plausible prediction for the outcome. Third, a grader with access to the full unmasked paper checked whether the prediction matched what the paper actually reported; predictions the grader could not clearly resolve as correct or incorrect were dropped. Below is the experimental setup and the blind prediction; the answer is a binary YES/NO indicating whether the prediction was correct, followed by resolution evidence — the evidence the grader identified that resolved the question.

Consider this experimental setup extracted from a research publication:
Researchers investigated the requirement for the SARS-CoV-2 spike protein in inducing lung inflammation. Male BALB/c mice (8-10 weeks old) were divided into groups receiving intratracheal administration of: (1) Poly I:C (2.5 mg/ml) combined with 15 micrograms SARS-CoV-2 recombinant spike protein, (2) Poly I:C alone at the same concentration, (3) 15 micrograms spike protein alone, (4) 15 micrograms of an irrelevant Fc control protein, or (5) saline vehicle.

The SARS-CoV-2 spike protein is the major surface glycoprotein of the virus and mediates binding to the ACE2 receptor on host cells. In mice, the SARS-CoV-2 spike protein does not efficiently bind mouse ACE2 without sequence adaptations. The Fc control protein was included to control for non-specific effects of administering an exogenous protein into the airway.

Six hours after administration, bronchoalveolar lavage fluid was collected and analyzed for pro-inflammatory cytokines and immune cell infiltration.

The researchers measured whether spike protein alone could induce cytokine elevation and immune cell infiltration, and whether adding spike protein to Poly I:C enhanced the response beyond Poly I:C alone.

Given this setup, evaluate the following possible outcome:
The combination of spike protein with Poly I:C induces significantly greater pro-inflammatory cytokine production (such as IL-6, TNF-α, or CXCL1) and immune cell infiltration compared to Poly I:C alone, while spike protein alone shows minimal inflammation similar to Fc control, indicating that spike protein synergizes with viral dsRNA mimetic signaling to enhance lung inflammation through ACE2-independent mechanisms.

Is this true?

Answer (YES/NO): NO